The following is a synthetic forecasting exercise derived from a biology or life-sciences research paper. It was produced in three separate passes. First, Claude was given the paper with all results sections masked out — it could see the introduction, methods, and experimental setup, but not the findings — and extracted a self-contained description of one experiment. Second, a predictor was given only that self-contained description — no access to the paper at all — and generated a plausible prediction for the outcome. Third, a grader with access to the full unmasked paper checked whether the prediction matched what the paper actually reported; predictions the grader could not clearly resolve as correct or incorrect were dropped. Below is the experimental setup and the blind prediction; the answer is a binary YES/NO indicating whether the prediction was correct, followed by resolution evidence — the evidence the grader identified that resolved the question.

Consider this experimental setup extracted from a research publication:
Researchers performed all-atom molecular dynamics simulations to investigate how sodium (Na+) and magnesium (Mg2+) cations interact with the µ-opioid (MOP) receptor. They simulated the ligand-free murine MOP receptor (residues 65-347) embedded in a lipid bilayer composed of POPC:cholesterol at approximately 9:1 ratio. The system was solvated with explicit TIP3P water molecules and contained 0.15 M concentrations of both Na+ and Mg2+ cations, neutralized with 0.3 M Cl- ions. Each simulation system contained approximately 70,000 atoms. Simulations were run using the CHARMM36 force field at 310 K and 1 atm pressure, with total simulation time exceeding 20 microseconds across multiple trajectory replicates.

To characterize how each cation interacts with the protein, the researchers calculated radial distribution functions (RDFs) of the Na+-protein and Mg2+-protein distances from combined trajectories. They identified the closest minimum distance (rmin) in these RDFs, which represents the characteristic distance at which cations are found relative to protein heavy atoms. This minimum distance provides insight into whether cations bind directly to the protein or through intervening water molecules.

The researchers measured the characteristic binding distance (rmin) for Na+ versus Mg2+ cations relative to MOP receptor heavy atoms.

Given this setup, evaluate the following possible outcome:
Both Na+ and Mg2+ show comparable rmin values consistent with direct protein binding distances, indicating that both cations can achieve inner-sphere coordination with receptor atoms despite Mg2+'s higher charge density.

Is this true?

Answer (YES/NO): NO